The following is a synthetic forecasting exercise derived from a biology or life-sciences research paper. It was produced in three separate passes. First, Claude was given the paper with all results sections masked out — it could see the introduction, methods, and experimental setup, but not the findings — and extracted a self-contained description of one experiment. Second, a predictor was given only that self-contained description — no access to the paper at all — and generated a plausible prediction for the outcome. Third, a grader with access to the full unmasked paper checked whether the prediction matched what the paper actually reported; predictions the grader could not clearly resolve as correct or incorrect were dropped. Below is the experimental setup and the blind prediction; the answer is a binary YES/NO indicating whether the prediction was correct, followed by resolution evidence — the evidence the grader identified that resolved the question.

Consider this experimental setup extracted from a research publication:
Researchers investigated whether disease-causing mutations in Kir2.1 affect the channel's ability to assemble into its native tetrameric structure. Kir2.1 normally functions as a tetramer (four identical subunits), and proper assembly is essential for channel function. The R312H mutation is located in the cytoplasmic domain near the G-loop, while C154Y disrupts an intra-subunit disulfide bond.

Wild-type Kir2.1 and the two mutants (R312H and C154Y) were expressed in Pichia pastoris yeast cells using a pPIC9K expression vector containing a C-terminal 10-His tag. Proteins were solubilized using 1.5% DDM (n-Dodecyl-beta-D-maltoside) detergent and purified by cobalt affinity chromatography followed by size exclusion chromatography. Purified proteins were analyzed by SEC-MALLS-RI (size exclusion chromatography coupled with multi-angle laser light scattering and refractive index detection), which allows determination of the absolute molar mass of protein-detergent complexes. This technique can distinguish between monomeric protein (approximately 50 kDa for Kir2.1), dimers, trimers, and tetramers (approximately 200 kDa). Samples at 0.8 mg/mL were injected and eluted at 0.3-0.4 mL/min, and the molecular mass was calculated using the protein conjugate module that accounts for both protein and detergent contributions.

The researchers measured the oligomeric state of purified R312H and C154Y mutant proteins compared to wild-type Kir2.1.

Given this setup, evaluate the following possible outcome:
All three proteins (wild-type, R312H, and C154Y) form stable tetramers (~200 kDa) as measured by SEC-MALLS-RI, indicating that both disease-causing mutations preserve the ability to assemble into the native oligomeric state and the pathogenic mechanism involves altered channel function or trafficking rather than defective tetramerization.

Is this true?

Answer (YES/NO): NO